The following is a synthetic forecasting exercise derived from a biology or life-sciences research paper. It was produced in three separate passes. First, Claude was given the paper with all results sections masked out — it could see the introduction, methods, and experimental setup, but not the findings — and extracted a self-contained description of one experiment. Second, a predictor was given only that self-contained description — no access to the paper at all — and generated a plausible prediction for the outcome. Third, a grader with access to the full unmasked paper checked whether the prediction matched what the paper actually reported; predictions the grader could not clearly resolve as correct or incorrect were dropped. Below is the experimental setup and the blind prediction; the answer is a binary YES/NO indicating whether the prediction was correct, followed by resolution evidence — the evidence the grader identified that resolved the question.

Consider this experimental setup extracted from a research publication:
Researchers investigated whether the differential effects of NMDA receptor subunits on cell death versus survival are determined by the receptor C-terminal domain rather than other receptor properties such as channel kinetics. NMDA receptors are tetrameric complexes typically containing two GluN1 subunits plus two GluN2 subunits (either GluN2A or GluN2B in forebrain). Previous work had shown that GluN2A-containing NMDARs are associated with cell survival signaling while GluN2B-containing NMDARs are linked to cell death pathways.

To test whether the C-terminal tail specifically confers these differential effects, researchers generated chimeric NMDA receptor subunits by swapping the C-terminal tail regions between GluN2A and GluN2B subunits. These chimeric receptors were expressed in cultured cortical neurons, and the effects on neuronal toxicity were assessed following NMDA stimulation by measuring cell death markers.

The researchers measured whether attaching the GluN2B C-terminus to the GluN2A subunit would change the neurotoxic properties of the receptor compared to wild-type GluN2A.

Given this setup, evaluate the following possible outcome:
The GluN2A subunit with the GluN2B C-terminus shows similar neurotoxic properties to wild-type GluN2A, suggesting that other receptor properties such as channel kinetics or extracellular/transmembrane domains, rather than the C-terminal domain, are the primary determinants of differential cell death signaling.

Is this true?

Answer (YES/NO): NO